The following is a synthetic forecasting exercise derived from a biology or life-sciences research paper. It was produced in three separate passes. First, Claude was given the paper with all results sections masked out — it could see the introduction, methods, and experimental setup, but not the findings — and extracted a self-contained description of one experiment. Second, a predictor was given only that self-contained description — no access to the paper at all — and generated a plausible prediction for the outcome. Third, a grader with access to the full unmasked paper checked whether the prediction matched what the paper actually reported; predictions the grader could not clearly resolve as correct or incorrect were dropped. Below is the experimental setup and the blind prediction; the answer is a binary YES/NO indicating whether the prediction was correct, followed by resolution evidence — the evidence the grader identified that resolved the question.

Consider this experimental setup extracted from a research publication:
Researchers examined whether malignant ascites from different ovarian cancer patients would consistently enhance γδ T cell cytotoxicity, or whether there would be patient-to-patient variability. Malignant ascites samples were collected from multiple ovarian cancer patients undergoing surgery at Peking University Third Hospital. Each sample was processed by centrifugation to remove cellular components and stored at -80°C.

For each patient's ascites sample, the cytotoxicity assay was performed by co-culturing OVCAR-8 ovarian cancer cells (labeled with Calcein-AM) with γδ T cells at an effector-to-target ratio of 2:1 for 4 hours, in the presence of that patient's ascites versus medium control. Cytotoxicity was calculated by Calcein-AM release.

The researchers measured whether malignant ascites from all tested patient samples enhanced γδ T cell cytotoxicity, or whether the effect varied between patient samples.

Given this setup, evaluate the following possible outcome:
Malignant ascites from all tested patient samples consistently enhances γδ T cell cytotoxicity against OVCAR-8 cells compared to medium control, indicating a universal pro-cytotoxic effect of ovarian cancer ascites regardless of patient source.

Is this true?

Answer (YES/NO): YES